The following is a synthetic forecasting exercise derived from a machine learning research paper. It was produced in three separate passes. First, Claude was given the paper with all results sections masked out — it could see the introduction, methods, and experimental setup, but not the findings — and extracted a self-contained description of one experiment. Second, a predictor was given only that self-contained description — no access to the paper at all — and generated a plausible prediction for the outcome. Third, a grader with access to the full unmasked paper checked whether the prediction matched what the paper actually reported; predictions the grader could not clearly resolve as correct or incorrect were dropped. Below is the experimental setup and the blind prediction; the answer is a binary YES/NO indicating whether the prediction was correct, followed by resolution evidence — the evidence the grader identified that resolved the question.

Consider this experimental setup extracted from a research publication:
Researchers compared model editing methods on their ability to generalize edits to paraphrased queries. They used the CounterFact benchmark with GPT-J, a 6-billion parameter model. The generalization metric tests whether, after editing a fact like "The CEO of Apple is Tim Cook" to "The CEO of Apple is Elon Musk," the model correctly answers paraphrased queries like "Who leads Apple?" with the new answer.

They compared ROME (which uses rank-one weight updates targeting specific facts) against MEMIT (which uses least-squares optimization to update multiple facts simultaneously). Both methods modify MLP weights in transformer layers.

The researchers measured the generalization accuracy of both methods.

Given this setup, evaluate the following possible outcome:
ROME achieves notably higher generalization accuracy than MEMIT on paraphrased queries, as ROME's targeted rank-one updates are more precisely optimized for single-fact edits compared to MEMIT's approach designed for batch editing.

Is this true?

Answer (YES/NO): NO